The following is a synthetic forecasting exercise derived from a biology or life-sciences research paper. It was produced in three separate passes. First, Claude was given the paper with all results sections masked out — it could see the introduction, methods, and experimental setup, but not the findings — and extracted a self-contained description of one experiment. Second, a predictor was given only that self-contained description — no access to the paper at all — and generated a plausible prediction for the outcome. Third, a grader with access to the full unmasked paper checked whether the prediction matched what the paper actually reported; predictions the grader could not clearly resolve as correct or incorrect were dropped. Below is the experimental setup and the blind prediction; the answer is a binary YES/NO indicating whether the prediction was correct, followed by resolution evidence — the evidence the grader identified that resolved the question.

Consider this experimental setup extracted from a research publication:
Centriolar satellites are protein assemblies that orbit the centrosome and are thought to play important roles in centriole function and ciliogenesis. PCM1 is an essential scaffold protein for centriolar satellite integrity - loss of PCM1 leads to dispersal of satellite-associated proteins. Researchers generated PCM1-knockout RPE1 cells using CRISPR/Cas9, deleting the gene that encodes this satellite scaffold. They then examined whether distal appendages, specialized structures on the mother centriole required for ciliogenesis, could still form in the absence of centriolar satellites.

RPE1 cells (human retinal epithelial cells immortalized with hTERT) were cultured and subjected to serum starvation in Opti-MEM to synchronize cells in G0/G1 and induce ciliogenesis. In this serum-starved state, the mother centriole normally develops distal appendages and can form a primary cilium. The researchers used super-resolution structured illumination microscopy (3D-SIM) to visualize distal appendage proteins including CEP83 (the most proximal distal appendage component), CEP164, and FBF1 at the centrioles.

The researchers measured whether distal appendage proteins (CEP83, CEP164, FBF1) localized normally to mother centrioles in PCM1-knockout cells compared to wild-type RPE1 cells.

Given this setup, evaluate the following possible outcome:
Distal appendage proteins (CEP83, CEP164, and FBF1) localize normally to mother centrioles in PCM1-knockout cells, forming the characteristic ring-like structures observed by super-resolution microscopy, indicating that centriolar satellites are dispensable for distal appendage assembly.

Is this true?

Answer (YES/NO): YES